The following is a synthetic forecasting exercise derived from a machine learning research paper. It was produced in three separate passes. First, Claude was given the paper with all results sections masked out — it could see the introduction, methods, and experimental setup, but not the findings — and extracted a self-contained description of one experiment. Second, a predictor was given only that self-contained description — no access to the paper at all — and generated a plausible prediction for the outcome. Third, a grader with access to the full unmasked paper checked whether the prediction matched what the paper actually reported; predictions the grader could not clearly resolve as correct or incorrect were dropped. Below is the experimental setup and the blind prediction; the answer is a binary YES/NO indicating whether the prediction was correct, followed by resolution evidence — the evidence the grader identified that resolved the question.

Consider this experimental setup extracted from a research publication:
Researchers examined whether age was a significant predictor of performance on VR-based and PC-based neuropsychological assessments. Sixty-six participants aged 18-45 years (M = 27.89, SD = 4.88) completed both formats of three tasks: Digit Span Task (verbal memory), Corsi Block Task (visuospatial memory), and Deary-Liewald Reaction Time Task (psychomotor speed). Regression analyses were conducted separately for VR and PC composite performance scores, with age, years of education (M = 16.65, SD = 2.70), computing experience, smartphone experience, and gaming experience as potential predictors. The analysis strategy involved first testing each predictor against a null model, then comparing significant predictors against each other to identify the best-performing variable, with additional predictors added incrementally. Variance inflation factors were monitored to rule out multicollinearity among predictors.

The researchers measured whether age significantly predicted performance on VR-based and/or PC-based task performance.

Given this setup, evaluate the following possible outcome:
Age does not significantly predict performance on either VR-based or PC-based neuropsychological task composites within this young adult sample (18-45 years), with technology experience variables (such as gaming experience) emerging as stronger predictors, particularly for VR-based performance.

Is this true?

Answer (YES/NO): NO